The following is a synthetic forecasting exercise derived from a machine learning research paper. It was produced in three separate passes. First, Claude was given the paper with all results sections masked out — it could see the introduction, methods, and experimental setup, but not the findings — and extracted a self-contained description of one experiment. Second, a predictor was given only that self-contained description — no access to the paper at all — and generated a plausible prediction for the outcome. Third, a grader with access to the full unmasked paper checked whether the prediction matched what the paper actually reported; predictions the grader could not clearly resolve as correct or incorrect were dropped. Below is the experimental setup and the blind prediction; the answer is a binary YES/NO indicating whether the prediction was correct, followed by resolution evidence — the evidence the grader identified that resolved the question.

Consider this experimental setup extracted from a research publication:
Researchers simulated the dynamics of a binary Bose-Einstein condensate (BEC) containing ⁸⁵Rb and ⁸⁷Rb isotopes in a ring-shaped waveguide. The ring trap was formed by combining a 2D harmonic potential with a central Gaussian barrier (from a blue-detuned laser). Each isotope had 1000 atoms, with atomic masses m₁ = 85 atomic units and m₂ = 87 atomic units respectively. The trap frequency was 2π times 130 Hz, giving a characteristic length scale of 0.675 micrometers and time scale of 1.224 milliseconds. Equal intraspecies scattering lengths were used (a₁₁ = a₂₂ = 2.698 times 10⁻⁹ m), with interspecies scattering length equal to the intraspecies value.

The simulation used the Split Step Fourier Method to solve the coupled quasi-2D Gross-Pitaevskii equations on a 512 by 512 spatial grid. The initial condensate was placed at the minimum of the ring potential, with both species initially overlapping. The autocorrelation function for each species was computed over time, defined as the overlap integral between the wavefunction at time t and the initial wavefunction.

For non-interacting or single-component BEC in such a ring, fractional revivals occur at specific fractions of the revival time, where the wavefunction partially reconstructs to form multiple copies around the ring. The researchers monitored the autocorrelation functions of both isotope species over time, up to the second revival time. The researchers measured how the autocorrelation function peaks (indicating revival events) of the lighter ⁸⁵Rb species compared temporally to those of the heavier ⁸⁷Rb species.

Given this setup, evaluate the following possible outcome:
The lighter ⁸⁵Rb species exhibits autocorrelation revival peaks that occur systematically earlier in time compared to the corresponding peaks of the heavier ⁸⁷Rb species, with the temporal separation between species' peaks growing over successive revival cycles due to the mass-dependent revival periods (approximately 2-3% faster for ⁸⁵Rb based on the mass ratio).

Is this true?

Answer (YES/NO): NO